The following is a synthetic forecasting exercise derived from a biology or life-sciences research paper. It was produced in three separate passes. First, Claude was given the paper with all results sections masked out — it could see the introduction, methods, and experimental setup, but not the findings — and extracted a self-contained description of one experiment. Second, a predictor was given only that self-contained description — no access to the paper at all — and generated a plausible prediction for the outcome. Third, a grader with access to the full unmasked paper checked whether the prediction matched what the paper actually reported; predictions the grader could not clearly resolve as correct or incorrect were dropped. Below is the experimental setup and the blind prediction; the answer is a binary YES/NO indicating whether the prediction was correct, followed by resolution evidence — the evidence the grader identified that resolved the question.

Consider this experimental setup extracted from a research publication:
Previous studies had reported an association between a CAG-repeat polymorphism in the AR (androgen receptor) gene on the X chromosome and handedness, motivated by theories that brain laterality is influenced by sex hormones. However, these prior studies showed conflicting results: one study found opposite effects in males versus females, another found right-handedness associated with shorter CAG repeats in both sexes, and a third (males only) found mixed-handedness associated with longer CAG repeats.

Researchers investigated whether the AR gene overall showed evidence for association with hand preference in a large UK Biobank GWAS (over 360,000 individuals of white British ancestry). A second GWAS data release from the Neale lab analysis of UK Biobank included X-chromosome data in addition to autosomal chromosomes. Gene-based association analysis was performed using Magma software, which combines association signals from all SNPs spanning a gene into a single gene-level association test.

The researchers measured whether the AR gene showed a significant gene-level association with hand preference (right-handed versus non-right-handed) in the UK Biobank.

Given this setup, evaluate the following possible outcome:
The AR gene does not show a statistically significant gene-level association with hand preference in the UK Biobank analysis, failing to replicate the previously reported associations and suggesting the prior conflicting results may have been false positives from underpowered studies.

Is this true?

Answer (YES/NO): YES